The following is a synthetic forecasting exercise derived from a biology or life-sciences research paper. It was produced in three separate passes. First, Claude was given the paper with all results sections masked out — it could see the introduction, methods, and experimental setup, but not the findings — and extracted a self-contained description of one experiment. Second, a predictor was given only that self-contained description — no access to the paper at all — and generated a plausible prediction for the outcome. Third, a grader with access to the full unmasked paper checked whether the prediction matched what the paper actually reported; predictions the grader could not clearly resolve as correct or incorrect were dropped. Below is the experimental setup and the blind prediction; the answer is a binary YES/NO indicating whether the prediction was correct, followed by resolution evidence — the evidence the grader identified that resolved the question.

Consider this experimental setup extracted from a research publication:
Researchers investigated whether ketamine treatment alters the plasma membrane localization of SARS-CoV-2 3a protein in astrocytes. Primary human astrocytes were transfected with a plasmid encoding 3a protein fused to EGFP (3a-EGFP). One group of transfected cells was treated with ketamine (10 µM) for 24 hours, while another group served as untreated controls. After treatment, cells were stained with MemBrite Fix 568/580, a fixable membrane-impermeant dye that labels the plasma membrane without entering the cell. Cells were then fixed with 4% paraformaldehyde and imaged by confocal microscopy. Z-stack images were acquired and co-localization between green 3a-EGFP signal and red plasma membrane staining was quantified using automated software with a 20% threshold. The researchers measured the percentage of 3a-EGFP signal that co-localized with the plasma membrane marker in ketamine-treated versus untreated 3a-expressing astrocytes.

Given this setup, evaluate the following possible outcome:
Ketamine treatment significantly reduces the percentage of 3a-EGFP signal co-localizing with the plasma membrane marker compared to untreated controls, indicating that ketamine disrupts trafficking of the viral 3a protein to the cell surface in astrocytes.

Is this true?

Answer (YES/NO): YES